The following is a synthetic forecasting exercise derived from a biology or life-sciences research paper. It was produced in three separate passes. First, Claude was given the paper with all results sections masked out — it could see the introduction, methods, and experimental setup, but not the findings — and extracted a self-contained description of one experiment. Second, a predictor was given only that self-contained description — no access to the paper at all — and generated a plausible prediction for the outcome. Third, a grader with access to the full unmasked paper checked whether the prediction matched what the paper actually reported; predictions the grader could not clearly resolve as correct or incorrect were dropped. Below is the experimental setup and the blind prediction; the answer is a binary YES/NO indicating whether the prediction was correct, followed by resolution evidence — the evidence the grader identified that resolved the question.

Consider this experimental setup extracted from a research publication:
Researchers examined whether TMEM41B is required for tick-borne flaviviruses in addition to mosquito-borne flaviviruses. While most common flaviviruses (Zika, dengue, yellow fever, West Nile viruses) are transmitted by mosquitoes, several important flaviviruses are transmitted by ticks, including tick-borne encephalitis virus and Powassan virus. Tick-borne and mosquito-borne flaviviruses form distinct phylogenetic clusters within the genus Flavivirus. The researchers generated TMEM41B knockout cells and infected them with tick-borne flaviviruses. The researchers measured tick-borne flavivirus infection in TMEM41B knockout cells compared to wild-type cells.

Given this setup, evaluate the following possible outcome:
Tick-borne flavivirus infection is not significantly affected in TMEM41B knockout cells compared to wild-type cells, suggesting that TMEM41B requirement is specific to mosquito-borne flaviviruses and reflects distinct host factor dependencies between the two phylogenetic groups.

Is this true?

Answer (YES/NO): NO